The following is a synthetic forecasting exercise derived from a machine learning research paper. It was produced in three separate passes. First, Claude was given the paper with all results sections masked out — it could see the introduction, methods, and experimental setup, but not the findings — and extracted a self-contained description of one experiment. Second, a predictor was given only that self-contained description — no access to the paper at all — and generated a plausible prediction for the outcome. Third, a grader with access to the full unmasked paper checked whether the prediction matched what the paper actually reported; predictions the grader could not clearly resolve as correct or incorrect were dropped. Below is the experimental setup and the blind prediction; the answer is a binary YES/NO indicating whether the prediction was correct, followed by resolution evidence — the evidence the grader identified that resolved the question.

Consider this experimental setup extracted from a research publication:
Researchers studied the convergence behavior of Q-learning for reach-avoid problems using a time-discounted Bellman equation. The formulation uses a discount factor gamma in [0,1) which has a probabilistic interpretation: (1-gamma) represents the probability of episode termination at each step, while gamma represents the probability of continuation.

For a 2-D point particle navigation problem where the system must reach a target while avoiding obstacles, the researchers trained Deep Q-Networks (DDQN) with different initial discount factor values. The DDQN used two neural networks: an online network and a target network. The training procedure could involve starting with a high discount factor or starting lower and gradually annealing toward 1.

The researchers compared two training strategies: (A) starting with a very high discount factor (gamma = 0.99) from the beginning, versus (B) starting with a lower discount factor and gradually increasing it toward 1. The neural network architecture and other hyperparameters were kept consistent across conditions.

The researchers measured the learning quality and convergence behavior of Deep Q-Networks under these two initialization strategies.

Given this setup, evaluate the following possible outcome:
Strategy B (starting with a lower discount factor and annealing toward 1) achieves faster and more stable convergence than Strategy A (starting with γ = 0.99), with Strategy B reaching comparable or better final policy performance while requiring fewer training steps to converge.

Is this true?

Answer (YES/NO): NO